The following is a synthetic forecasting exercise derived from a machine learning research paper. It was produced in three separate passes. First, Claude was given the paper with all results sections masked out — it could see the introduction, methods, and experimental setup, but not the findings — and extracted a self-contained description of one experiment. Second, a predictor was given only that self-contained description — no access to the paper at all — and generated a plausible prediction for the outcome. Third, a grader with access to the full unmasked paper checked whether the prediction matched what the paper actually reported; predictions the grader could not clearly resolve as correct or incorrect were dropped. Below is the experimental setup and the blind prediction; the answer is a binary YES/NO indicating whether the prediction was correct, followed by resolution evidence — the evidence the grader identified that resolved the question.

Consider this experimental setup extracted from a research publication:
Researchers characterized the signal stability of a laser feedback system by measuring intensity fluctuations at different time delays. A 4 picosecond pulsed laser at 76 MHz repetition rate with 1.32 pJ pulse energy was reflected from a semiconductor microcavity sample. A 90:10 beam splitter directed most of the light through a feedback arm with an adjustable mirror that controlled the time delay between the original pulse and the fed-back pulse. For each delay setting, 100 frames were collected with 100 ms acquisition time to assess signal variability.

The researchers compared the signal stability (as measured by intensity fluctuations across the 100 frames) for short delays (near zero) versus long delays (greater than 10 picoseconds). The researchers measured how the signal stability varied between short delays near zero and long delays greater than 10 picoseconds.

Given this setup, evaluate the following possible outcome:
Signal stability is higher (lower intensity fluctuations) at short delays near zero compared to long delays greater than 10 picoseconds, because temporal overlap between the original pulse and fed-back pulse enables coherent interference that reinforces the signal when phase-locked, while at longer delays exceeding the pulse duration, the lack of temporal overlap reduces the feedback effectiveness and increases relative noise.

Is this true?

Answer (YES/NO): NO